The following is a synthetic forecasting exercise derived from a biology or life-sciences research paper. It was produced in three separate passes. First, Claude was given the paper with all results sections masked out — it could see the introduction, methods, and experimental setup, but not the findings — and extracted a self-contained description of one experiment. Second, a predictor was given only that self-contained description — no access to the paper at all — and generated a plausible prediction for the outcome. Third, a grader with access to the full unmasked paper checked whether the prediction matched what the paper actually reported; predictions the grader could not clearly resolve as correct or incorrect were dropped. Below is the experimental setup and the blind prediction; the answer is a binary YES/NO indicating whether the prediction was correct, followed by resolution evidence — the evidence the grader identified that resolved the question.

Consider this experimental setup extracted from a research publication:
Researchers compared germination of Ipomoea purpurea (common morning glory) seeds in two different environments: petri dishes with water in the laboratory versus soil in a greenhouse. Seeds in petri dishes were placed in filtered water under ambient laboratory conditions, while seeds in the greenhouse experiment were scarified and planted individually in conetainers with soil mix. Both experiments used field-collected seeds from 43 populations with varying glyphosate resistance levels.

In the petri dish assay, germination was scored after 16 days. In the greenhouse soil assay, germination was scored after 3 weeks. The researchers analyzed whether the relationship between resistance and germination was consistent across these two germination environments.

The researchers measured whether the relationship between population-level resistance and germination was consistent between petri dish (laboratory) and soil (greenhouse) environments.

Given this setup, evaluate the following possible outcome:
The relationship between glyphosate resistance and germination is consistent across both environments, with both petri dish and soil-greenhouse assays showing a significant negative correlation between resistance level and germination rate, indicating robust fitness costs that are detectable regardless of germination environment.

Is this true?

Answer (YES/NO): YES